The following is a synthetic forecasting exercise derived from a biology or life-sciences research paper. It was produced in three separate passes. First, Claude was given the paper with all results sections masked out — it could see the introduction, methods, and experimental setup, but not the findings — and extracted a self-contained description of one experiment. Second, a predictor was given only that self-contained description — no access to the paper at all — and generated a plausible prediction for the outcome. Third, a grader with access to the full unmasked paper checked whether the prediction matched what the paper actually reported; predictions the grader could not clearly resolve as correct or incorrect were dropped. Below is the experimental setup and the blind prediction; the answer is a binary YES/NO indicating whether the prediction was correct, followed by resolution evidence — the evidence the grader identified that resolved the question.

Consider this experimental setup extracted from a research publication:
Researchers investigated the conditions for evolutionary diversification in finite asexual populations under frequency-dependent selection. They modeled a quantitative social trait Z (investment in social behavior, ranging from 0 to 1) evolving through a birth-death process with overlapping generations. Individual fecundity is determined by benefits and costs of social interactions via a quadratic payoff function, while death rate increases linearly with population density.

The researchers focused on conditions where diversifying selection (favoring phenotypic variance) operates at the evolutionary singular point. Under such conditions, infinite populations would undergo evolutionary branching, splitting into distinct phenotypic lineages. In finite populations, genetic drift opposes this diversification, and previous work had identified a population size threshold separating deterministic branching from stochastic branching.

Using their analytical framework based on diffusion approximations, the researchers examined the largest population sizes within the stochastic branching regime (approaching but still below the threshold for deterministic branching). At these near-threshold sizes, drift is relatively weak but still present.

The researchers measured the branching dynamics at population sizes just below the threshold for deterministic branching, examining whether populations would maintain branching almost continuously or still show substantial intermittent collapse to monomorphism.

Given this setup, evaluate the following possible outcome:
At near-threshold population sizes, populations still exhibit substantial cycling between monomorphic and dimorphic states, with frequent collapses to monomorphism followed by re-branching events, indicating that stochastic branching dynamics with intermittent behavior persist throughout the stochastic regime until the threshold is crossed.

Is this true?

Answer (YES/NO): NO